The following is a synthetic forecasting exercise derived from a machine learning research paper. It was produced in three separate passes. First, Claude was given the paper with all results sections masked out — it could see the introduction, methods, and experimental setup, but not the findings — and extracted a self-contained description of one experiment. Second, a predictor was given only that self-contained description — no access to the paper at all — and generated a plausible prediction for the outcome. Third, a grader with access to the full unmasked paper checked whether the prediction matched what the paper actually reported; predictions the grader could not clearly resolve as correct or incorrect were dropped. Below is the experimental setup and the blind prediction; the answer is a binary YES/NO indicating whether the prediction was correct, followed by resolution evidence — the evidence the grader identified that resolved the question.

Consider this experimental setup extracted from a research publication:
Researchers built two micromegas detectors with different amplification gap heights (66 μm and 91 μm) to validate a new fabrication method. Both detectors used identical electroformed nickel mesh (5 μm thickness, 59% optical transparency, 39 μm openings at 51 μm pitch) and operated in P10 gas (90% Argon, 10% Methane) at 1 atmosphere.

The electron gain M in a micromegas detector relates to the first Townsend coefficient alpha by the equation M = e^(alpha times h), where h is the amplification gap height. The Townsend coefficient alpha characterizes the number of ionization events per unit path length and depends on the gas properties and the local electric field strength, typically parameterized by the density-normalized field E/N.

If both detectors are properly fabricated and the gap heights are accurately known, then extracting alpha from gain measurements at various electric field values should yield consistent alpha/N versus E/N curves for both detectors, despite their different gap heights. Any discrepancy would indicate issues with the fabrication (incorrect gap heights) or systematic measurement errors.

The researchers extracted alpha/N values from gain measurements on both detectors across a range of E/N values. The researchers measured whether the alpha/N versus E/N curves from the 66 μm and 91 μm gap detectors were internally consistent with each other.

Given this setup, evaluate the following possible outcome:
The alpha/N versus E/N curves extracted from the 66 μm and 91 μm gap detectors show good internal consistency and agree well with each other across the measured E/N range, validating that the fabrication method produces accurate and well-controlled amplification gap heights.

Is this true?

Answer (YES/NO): YES